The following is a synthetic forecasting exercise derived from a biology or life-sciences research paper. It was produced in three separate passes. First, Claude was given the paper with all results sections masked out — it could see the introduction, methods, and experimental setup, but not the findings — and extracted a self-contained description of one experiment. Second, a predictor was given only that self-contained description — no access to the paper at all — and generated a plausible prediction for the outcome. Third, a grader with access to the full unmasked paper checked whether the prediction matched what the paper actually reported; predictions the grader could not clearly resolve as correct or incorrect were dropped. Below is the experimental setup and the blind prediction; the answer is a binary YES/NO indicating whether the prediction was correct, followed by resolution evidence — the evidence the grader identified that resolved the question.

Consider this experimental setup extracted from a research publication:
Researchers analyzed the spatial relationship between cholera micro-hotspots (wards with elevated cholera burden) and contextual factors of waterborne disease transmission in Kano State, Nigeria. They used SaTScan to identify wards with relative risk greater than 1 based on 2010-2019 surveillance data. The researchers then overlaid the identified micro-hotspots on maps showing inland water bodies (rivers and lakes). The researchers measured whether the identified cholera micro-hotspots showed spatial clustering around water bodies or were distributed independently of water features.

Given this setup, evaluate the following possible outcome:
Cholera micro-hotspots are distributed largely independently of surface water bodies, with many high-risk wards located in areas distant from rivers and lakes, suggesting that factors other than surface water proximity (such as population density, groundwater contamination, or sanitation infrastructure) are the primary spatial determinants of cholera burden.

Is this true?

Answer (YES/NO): NO